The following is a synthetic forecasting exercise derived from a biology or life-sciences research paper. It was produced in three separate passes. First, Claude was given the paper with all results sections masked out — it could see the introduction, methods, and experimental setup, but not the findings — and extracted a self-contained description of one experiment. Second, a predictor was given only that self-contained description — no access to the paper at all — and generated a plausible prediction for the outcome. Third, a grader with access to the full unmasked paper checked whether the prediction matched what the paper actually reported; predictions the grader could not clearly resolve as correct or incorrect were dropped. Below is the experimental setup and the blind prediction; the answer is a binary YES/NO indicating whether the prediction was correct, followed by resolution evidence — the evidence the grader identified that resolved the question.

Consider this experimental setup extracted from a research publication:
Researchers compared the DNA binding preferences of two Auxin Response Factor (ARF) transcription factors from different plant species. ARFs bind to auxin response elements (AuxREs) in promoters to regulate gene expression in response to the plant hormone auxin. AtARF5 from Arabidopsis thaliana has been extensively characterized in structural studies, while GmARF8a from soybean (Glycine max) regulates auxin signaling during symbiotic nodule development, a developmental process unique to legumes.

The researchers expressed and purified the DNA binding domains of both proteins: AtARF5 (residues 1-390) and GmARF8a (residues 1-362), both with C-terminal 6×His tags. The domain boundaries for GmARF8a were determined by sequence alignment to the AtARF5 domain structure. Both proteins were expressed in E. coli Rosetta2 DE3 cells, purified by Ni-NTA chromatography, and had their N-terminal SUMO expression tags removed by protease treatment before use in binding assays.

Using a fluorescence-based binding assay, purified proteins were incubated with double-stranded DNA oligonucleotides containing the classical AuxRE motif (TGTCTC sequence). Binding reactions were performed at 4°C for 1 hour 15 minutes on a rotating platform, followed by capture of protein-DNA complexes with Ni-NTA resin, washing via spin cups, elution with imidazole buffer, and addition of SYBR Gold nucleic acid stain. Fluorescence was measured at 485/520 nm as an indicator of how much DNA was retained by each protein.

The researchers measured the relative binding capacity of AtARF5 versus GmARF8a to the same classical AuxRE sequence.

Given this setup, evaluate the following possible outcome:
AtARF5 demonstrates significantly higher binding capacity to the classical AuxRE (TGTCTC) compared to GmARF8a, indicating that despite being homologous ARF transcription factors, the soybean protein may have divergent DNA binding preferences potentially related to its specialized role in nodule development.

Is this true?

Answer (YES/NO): NO